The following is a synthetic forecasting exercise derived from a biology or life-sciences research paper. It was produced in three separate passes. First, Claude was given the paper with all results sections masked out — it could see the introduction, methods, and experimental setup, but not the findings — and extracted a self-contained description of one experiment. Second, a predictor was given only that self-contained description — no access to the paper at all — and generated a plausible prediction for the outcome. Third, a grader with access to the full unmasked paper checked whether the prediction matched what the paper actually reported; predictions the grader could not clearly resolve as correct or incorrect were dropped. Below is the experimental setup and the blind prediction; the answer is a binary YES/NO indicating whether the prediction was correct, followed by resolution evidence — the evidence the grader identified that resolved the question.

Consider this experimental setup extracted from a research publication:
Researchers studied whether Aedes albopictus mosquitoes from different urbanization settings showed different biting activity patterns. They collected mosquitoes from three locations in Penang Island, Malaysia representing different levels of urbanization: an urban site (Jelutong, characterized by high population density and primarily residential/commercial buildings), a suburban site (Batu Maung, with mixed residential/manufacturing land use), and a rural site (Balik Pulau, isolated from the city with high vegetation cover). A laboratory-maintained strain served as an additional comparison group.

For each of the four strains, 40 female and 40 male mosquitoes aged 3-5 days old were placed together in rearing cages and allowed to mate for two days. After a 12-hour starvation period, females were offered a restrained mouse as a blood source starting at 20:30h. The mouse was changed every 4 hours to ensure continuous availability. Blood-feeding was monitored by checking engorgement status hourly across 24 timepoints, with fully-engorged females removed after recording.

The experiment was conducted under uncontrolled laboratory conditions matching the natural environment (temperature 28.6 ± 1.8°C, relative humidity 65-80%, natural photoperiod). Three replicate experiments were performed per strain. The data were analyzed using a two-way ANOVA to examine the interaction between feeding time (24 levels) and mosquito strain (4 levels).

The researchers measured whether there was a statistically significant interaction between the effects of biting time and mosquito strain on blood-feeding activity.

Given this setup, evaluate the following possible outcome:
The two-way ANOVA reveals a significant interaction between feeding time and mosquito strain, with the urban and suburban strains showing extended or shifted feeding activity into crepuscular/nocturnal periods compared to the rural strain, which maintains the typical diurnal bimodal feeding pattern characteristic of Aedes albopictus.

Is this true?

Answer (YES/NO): NO